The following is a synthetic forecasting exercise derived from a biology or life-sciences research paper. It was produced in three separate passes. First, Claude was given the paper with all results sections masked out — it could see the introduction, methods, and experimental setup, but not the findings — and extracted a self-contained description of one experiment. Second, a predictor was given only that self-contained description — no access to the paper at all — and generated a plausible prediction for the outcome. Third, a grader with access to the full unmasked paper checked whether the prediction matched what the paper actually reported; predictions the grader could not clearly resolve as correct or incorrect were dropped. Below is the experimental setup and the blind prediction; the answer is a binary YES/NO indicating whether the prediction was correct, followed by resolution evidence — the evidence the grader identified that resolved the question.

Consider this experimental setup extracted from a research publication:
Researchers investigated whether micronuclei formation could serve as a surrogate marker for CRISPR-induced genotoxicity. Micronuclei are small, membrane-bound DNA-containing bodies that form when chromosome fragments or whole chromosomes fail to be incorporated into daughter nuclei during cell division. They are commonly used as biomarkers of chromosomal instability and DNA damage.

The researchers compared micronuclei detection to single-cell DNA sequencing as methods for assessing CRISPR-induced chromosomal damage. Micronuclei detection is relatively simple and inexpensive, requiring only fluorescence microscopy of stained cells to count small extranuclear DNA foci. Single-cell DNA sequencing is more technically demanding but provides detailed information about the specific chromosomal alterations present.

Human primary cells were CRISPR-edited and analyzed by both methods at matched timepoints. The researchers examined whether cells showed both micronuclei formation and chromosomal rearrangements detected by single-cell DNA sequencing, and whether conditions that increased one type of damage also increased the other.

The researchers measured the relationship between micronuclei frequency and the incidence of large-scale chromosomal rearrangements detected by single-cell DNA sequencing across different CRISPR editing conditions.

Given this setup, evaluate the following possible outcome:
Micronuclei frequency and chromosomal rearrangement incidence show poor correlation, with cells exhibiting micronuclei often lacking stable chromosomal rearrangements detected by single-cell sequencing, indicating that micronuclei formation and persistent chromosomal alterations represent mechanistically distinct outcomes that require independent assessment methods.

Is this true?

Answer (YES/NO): NO